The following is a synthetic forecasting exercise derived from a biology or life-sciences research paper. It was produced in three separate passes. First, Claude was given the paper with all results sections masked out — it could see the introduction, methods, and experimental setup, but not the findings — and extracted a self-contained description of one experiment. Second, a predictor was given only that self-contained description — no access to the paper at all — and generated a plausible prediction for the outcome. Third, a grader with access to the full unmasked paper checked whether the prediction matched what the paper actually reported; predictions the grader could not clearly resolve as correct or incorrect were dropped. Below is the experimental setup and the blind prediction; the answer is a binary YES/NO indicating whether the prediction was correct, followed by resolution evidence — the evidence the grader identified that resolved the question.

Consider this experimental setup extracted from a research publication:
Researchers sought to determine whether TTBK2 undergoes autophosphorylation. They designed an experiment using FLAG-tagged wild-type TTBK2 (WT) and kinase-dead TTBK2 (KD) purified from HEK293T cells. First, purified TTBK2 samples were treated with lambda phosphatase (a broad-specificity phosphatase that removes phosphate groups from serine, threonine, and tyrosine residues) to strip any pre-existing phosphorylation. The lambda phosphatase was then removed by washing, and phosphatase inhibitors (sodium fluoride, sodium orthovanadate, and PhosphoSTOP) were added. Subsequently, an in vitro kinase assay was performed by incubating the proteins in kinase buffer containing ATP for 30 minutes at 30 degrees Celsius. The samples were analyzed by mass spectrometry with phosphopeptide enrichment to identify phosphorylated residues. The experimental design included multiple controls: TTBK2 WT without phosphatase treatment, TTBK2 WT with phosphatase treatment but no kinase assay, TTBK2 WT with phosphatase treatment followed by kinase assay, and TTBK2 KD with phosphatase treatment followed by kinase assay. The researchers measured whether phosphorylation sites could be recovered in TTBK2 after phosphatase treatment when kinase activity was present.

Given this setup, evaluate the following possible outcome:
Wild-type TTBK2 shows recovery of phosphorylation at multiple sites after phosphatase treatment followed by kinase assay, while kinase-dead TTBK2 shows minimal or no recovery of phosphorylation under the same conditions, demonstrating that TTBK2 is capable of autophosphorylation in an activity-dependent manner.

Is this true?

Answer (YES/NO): YES